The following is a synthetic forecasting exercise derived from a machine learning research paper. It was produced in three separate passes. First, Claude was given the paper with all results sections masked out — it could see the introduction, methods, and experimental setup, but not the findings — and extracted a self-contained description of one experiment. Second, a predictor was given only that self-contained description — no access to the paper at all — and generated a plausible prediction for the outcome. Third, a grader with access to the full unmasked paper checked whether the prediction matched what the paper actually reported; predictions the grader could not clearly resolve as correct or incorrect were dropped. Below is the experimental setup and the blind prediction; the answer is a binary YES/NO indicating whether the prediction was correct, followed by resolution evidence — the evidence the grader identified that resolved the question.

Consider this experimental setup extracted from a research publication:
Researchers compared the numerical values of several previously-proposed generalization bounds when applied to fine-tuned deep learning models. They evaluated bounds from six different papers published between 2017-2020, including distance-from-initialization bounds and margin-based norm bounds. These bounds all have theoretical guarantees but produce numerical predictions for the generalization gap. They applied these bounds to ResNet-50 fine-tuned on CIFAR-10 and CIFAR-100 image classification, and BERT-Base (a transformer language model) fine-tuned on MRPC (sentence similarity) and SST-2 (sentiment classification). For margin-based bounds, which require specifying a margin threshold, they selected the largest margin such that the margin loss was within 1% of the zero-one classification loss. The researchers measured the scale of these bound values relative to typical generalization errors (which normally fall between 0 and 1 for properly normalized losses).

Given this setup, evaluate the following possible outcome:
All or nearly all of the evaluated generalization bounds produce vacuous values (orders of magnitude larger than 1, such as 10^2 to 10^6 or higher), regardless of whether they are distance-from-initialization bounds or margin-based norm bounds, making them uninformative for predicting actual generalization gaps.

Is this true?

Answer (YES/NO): YES